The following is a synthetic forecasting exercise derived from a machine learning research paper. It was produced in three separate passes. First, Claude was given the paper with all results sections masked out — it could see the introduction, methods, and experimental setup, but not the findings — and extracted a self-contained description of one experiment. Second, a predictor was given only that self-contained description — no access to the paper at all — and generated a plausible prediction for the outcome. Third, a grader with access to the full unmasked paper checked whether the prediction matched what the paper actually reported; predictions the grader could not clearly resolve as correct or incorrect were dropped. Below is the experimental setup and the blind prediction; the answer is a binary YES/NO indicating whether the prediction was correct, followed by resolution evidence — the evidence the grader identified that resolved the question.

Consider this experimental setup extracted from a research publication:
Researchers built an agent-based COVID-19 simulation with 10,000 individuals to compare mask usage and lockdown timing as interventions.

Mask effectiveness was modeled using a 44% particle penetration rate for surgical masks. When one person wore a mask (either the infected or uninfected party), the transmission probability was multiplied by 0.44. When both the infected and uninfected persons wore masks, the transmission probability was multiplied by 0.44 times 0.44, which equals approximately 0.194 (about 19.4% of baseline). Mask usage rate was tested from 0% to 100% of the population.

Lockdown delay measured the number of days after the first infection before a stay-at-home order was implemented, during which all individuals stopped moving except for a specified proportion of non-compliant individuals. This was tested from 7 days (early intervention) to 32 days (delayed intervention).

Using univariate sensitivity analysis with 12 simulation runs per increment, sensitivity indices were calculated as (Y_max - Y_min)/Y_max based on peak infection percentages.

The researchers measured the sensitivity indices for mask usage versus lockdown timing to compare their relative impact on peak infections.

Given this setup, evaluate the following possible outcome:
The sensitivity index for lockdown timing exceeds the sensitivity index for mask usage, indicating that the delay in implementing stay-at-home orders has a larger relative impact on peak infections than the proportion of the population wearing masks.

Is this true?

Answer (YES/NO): NO